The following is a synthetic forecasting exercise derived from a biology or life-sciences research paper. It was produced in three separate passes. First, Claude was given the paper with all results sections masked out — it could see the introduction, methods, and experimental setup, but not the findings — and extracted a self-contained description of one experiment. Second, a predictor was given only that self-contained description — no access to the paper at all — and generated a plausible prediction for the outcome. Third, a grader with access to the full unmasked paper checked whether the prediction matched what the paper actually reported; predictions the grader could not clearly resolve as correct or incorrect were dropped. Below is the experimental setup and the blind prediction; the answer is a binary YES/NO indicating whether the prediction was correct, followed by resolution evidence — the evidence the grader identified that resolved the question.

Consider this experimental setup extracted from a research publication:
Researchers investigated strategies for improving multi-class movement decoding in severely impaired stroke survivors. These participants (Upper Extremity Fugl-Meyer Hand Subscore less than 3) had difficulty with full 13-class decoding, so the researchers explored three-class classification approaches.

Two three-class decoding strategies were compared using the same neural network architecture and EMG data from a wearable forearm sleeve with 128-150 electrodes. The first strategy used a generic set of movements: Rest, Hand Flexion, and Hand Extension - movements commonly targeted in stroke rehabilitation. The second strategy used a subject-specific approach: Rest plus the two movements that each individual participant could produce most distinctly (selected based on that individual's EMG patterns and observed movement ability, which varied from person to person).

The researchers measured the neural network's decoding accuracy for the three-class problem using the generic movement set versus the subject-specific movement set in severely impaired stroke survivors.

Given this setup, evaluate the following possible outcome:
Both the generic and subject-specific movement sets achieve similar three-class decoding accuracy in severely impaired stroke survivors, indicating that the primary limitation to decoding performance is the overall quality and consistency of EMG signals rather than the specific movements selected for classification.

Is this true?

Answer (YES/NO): NO